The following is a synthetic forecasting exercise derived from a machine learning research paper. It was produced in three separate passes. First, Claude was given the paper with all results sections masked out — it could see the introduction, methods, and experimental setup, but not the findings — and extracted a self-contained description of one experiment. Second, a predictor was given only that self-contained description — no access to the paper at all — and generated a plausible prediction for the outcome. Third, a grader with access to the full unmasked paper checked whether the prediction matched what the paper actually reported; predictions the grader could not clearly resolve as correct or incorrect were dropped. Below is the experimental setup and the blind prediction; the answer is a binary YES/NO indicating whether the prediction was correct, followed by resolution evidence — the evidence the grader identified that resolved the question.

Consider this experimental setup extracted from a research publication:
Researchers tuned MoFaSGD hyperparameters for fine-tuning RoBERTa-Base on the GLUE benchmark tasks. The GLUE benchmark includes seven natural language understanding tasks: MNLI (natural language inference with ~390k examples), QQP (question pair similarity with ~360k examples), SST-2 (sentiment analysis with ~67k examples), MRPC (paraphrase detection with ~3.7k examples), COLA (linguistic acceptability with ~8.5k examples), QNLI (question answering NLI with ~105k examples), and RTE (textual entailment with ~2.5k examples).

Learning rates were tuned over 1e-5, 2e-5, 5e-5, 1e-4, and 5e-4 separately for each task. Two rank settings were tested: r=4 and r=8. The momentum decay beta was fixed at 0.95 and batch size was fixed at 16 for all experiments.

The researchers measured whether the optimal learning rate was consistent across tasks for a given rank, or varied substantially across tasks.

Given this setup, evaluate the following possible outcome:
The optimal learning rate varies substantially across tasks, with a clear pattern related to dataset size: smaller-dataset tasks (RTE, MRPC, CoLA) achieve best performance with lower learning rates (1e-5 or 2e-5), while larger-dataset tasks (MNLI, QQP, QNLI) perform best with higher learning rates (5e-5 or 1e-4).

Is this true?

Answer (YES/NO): NO